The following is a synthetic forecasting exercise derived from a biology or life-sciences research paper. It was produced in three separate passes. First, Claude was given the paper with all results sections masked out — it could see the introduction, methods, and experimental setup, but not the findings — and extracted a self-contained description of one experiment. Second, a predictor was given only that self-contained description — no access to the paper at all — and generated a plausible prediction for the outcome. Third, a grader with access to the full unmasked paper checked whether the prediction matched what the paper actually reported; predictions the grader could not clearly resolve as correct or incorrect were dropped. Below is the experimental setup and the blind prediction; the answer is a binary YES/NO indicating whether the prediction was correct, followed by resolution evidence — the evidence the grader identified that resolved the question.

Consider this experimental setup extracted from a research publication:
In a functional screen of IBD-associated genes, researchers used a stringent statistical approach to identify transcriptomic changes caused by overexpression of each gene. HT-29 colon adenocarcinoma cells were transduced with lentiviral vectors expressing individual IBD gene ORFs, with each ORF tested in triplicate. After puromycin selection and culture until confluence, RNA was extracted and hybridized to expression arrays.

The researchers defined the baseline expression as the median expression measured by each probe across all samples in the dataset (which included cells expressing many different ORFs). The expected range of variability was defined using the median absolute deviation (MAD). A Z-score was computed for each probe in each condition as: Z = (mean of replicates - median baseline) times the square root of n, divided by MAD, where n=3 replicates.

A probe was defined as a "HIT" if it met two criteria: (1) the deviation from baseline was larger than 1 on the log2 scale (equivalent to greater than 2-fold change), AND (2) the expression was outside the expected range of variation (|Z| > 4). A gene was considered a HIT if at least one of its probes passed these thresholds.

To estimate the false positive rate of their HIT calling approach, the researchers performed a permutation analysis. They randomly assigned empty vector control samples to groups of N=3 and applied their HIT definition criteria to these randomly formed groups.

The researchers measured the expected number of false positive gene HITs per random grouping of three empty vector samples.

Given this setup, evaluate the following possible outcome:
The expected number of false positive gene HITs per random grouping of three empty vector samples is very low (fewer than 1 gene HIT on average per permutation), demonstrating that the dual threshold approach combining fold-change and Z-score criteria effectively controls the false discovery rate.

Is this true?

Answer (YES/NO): YES